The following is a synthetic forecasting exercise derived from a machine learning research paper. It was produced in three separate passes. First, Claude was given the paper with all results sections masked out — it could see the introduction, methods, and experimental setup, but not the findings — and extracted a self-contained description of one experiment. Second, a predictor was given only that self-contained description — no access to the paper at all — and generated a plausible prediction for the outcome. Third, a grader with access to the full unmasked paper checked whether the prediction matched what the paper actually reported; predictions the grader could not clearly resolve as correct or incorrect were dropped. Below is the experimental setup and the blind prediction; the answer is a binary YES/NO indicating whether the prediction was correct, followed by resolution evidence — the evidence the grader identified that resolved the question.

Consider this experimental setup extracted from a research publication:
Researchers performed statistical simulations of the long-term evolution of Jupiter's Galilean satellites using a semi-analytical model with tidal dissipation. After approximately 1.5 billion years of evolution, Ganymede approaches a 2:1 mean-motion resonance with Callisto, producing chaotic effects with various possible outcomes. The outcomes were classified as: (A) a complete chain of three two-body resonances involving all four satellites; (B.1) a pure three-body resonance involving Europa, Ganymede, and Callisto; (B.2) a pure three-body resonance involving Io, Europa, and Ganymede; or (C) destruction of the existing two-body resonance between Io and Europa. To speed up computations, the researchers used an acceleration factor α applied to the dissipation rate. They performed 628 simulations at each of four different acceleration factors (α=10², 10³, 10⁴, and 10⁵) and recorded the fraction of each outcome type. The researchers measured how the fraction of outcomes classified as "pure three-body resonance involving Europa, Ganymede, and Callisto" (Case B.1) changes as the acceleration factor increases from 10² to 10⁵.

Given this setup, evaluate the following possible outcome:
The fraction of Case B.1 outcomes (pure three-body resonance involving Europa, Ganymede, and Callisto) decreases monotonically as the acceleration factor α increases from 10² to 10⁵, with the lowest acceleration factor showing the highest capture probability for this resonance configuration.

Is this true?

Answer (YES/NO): NO